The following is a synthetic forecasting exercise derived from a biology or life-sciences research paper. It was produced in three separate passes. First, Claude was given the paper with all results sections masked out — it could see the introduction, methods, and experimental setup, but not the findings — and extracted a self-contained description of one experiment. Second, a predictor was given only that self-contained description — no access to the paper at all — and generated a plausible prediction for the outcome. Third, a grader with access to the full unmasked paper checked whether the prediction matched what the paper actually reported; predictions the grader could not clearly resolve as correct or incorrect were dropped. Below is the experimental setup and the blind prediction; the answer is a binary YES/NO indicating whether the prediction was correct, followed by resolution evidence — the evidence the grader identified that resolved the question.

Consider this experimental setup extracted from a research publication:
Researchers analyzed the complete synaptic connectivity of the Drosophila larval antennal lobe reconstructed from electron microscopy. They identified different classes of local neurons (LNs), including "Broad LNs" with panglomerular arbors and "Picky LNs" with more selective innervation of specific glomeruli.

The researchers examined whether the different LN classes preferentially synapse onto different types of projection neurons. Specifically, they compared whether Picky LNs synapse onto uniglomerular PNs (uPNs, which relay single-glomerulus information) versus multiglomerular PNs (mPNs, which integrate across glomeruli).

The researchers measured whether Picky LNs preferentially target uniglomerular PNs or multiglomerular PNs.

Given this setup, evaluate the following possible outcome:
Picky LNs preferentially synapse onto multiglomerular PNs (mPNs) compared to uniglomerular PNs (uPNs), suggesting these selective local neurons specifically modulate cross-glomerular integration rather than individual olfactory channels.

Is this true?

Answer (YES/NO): YES